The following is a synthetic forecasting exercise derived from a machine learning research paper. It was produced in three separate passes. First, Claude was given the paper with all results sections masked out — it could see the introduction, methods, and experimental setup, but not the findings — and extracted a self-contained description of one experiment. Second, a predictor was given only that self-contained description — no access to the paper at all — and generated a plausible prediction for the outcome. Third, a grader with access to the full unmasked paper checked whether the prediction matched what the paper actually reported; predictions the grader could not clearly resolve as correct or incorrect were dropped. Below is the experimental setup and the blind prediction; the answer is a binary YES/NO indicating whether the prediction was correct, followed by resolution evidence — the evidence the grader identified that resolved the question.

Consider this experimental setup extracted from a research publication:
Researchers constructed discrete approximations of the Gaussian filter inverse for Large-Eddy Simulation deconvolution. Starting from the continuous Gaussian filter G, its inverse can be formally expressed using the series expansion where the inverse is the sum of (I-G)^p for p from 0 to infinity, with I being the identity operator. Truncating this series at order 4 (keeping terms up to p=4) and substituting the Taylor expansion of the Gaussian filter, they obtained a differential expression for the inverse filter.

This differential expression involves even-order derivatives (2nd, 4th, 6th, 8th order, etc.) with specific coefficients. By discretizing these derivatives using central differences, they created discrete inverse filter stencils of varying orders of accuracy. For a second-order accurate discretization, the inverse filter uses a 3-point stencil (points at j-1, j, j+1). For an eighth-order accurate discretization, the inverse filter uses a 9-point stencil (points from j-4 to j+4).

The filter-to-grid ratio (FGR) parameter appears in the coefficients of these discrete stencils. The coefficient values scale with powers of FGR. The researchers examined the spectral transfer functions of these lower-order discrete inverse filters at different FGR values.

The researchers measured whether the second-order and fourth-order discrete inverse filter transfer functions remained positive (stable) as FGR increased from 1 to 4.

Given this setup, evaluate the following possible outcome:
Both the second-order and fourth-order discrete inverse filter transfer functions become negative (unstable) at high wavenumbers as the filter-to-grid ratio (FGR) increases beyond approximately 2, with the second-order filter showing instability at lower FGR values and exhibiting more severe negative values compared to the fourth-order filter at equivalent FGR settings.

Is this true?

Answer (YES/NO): NO